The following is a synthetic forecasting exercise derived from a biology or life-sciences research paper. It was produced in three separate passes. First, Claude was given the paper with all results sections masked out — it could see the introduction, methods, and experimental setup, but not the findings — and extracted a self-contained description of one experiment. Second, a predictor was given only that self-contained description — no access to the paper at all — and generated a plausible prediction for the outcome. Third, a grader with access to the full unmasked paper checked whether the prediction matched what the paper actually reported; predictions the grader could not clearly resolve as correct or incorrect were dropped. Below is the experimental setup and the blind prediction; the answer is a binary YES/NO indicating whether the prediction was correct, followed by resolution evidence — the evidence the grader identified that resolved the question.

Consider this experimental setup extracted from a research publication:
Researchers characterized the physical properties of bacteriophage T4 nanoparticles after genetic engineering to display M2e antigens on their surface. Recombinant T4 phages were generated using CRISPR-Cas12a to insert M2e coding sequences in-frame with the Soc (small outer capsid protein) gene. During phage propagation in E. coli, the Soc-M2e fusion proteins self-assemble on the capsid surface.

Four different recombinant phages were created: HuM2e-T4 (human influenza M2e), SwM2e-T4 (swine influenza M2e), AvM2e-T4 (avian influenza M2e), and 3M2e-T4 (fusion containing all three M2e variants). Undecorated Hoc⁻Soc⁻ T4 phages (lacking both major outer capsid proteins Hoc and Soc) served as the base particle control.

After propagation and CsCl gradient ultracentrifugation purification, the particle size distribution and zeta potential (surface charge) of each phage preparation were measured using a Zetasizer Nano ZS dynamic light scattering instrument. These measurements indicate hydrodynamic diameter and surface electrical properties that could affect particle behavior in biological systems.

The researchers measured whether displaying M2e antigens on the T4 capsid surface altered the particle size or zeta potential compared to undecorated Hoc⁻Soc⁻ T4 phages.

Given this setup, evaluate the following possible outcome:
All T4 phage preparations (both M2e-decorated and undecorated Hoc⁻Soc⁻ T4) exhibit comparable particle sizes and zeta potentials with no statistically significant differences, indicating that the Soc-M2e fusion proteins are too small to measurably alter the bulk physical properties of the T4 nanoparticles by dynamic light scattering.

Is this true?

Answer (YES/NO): NO